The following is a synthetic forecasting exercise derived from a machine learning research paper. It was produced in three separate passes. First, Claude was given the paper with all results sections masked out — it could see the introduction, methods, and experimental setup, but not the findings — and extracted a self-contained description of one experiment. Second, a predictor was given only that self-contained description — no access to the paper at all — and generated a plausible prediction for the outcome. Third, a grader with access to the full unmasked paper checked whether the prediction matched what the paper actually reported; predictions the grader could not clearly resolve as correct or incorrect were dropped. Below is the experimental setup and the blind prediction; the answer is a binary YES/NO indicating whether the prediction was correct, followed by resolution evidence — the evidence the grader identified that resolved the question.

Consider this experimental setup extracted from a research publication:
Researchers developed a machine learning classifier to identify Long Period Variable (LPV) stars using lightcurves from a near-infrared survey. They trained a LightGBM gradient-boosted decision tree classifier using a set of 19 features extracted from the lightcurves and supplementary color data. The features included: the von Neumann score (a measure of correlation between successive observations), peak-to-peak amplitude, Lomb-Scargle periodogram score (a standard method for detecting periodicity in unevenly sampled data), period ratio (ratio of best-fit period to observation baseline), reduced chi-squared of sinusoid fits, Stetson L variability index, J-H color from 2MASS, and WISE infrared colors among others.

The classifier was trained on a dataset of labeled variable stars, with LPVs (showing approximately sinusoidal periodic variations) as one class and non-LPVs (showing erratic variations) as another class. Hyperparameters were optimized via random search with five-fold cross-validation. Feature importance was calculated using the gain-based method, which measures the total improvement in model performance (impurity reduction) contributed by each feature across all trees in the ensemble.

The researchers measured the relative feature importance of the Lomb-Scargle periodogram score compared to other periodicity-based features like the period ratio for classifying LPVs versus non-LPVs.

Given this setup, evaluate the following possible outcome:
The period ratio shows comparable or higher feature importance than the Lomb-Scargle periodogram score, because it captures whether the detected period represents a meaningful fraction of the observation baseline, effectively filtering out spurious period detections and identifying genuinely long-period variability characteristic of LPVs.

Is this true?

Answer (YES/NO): YES